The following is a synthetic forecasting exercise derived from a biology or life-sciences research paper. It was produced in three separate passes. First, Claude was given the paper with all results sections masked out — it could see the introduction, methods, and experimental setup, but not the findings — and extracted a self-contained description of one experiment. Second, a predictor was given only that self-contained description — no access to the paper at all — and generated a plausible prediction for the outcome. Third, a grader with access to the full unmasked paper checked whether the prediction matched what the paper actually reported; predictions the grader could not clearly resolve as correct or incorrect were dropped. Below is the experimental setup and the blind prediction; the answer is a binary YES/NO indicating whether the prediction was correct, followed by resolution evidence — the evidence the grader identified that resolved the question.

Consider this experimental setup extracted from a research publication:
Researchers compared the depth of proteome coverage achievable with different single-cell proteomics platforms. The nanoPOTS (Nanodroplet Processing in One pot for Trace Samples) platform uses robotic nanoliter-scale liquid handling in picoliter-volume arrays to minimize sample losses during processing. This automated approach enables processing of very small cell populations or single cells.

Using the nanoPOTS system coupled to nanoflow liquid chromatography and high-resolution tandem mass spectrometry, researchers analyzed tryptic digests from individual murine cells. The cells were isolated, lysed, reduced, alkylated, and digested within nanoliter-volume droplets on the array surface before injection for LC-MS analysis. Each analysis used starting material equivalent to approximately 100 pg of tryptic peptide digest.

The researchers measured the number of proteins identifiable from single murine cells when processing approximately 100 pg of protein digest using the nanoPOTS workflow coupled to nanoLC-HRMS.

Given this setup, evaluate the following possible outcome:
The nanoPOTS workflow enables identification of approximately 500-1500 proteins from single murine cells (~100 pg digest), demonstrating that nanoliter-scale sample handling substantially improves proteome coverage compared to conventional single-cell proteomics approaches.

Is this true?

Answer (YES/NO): YES